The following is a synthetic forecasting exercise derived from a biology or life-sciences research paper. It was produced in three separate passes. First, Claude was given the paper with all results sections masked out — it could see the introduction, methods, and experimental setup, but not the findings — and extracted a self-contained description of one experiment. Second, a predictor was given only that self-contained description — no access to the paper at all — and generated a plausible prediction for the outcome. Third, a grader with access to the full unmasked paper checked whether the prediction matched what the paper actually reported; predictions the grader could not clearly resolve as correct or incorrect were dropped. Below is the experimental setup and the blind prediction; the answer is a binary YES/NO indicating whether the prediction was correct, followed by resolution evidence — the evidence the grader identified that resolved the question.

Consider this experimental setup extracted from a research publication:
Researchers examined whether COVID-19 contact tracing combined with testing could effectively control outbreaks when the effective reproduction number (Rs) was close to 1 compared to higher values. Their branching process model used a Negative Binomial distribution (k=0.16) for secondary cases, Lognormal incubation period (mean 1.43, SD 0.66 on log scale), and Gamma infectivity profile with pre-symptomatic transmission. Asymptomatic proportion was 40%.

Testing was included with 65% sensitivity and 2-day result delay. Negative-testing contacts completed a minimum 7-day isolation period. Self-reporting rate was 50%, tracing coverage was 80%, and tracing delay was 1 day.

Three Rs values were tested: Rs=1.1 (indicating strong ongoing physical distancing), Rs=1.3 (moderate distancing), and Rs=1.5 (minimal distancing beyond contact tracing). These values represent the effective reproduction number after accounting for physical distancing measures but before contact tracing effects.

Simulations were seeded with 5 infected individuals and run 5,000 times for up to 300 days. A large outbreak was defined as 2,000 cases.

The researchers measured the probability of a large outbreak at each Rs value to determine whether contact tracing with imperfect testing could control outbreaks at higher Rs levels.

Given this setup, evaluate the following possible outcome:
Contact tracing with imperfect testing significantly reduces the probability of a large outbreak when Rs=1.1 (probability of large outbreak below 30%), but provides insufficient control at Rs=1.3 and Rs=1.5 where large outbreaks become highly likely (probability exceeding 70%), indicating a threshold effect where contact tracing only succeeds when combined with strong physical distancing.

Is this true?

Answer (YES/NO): NO